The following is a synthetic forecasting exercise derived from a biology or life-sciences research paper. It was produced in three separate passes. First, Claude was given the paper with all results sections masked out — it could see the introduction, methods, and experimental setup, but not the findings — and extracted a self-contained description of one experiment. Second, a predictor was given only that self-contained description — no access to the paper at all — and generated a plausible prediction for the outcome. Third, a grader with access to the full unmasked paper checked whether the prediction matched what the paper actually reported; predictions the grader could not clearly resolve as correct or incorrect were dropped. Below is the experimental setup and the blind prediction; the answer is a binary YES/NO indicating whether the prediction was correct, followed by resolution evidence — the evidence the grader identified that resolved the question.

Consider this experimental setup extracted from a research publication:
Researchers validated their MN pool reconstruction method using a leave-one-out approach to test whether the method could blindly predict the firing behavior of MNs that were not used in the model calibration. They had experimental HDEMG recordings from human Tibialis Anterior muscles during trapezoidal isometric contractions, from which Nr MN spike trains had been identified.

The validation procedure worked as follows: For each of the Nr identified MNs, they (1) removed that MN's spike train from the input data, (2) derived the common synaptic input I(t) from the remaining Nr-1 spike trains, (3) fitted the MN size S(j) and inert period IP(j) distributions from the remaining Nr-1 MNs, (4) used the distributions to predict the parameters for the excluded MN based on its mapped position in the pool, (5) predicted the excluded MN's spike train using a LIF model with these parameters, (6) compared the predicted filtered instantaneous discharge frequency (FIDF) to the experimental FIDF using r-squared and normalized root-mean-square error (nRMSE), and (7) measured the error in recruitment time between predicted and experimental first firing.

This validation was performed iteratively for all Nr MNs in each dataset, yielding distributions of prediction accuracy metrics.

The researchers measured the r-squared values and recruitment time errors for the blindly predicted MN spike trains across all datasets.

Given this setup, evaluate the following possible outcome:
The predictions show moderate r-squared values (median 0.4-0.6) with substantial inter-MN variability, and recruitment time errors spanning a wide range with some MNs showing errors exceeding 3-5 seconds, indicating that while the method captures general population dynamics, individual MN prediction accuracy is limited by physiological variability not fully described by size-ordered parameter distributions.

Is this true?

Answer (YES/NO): NO